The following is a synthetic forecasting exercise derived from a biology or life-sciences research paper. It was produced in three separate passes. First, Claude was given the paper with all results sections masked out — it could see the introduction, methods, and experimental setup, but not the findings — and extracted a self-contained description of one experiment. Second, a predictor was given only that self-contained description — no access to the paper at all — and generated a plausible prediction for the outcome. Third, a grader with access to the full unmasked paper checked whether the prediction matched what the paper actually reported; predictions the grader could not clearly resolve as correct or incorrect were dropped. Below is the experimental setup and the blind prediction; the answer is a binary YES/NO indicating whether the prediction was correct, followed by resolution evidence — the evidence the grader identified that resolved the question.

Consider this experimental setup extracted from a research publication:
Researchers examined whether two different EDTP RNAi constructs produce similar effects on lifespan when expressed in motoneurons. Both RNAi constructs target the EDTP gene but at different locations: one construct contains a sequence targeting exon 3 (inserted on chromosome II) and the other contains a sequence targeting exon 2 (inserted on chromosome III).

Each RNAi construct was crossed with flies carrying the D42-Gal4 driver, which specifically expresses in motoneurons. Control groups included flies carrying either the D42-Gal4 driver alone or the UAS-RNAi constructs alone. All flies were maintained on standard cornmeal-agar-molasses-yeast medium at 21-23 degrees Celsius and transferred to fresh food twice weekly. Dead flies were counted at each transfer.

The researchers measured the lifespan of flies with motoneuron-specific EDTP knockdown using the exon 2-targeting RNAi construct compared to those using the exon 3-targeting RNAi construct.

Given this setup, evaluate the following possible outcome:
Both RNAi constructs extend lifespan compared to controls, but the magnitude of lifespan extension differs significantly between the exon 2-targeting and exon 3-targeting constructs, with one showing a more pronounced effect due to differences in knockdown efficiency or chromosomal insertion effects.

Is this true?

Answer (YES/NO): NO